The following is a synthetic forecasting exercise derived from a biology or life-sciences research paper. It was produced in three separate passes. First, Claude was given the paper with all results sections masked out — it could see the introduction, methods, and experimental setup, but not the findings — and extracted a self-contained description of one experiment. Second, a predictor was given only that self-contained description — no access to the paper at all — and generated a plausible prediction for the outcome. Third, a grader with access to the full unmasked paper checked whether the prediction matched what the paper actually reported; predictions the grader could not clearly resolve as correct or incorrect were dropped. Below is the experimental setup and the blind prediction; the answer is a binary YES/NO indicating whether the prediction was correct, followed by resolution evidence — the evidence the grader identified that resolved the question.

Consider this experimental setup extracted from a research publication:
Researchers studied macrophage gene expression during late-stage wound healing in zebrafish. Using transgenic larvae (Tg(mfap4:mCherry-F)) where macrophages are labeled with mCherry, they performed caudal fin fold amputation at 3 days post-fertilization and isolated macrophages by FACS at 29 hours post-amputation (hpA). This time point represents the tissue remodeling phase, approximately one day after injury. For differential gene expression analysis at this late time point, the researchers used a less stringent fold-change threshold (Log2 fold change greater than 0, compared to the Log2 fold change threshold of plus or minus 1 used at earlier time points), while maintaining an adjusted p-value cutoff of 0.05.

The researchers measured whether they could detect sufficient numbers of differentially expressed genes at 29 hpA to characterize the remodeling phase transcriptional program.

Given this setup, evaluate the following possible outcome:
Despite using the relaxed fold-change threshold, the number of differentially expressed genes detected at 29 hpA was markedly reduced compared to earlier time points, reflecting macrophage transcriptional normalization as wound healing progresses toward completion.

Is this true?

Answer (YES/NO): YES